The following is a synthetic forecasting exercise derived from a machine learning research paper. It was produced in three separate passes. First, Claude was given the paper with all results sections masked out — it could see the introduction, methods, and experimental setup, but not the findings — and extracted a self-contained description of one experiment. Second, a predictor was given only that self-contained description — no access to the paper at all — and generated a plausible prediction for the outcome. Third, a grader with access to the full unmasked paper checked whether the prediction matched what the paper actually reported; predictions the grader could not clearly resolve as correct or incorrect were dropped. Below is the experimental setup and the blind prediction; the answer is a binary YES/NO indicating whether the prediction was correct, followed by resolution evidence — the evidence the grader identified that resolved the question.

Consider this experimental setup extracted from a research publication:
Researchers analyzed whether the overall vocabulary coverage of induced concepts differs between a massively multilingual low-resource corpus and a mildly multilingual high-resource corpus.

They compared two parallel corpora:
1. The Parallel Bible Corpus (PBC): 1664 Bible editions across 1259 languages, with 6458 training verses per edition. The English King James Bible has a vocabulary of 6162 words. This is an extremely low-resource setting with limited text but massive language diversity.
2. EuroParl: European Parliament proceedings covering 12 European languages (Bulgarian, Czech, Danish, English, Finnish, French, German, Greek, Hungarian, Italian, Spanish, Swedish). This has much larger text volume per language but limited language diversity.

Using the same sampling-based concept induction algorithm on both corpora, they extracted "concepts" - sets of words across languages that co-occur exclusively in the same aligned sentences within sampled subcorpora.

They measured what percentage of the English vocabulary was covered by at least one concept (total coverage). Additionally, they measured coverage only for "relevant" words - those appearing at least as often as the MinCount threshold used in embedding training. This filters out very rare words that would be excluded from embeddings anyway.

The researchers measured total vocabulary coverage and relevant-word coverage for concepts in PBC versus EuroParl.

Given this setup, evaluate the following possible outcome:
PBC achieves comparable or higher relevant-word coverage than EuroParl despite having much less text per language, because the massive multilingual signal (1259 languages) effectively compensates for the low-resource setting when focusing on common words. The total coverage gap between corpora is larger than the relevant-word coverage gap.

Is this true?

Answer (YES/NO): NO